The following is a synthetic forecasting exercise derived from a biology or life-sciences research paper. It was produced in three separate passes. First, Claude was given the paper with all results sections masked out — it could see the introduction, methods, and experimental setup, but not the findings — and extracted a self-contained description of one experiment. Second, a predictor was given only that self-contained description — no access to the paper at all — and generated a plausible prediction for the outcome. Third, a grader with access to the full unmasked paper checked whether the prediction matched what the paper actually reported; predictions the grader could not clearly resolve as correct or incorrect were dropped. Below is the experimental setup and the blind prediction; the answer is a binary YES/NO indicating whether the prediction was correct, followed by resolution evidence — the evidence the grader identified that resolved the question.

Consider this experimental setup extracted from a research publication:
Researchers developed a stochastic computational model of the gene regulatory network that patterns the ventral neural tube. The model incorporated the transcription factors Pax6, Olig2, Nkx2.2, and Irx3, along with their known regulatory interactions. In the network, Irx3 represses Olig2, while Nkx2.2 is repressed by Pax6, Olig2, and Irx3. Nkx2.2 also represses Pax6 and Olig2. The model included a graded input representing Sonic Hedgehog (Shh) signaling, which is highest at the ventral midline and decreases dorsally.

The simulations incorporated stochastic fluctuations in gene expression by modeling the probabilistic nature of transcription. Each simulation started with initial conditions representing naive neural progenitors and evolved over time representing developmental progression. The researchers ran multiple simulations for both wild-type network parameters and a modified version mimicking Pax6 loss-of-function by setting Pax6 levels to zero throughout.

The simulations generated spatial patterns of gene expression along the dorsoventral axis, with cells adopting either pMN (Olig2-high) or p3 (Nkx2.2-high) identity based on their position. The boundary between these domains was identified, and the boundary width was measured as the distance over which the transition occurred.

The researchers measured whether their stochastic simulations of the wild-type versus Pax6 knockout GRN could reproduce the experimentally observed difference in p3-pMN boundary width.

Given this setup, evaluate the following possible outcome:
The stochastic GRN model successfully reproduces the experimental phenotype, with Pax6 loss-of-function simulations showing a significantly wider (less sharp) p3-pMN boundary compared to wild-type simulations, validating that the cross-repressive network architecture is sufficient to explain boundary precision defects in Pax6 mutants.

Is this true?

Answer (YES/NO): YES